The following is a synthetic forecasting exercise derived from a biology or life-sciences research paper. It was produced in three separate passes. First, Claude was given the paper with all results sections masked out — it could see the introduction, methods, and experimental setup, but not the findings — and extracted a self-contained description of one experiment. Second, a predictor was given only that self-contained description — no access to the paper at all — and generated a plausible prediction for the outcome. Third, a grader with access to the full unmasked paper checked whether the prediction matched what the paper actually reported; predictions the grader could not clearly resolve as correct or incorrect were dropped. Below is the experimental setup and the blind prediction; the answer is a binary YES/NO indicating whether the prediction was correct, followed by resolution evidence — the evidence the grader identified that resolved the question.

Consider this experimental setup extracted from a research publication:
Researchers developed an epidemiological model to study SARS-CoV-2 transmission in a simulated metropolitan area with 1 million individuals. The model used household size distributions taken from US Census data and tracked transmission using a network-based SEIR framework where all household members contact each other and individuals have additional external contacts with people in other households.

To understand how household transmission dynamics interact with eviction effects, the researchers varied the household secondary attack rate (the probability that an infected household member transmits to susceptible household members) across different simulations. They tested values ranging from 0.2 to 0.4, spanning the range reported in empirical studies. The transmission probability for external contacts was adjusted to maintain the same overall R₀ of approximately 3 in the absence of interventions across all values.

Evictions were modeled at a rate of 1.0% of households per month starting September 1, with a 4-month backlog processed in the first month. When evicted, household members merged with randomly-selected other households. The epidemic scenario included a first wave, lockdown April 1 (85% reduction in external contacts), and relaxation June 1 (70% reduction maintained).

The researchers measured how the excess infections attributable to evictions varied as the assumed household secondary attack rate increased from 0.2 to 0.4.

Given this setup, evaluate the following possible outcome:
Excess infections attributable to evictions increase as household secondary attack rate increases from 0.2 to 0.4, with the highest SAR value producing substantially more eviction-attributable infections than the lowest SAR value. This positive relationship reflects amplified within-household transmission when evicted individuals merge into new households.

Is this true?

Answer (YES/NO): NO